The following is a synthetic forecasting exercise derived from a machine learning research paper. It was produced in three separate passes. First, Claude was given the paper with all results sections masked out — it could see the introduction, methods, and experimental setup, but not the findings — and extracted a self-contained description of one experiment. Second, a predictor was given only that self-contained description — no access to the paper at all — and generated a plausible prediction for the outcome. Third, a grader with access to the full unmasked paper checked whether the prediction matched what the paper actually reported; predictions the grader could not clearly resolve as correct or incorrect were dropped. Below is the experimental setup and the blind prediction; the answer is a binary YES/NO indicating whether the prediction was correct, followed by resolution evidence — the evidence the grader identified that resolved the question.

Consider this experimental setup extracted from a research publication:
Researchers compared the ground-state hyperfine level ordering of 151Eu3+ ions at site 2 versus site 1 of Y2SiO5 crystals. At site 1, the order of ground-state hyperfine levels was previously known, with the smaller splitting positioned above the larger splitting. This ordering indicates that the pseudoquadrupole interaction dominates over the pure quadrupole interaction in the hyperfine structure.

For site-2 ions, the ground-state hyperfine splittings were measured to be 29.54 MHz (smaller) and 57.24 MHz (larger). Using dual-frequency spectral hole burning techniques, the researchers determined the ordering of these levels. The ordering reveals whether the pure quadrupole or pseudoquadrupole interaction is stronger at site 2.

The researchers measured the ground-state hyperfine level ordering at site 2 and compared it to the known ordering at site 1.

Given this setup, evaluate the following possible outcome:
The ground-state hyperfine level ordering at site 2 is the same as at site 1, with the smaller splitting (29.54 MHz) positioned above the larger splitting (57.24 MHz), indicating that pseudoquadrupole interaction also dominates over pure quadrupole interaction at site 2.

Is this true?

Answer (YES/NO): NO